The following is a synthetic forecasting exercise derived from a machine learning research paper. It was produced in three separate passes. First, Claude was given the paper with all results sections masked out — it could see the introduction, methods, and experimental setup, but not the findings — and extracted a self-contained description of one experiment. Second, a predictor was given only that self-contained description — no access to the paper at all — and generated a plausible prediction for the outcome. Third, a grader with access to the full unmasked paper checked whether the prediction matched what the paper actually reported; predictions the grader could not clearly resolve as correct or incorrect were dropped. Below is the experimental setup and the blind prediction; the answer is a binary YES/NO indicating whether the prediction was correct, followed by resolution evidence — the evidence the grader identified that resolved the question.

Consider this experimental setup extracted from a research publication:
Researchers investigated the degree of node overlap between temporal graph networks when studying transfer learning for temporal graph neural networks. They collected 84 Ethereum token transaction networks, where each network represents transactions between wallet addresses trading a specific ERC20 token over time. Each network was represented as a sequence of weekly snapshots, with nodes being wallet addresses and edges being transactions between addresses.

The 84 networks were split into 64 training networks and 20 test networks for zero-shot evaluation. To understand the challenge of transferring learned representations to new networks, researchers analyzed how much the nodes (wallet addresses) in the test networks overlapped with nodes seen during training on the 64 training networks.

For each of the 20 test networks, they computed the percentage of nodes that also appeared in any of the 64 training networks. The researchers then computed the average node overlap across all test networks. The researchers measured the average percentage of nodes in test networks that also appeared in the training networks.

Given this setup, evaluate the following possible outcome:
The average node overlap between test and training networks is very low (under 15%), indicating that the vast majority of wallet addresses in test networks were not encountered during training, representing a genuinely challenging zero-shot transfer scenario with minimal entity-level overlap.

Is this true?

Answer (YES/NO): YES